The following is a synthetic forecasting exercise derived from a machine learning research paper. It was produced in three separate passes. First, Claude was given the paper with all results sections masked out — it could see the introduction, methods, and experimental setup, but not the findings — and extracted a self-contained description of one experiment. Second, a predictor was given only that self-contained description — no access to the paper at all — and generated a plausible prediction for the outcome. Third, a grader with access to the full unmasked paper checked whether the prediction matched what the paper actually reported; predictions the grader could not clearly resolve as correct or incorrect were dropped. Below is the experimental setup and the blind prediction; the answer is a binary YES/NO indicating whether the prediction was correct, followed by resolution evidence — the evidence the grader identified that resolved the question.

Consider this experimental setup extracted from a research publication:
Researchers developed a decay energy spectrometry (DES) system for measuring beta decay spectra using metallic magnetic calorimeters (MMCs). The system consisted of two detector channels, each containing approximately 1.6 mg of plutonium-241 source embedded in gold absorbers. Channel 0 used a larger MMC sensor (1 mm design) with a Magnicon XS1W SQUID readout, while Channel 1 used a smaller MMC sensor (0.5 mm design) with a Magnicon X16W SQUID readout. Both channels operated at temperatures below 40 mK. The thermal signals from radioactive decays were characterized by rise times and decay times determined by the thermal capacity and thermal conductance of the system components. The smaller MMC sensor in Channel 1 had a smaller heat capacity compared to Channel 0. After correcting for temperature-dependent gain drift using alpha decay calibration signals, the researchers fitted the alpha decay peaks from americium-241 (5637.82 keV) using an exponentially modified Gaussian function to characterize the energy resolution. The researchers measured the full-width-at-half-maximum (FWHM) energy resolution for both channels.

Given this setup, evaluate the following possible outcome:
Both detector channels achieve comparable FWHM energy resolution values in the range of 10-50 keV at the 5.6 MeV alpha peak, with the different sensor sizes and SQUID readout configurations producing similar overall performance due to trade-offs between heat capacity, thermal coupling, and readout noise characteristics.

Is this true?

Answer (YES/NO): NO